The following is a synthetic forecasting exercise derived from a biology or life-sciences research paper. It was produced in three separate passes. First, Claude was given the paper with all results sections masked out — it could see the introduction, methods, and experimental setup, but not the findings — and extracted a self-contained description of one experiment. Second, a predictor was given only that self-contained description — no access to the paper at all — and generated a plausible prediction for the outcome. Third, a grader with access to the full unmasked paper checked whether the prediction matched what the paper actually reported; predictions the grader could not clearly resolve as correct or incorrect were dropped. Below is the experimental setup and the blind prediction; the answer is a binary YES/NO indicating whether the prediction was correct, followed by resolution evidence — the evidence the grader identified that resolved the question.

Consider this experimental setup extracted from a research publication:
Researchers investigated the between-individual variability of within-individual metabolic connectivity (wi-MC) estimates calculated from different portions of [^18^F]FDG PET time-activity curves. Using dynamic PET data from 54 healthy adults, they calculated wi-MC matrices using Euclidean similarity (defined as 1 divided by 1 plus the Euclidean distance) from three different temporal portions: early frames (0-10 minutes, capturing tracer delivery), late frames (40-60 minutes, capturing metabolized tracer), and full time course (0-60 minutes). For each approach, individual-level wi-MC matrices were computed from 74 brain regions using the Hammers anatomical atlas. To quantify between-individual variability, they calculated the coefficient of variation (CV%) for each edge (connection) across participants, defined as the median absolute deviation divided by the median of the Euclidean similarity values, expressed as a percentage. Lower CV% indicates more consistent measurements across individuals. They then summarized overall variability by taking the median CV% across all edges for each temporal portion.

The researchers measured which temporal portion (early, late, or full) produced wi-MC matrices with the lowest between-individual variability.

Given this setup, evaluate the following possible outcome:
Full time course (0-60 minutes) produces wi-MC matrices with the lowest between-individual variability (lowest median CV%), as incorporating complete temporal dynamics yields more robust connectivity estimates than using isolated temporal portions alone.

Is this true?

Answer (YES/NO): YES